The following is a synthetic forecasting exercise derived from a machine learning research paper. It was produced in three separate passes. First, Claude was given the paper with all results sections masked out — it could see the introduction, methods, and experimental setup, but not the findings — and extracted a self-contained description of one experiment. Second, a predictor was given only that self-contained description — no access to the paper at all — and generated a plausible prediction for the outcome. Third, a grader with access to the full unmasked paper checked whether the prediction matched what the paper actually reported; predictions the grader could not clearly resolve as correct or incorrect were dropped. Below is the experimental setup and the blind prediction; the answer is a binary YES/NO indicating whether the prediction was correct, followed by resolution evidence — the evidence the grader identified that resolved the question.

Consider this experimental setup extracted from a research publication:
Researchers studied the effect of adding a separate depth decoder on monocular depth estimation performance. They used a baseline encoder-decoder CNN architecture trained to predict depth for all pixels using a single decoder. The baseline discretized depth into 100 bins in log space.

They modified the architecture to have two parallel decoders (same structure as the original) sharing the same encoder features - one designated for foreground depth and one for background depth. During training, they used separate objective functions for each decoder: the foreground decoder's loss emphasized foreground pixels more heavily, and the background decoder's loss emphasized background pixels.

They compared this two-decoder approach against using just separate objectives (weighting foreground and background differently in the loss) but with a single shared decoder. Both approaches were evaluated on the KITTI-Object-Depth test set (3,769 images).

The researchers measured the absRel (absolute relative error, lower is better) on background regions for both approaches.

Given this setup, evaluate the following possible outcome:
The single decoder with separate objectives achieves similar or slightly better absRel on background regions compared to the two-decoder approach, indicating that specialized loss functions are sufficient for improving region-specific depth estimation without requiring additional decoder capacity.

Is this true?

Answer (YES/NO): NO